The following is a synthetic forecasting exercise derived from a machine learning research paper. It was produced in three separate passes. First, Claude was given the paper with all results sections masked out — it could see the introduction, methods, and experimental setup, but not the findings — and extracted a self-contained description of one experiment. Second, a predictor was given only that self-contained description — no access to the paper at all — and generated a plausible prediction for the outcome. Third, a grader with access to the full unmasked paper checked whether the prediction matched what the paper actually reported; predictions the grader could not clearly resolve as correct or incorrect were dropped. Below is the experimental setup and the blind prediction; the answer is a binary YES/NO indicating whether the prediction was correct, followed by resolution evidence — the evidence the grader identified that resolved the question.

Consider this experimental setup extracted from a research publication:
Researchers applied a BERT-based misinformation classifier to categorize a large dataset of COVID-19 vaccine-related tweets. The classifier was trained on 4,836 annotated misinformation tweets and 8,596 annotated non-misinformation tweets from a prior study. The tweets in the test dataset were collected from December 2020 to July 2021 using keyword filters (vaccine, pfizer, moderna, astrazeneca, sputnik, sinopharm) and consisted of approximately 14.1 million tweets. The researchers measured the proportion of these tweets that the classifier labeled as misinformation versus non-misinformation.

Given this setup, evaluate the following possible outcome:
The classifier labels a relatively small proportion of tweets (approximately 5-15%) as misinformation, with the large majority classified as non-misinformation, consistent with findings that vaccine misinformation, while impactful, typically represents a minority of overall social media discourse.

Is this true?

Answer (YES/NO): YES